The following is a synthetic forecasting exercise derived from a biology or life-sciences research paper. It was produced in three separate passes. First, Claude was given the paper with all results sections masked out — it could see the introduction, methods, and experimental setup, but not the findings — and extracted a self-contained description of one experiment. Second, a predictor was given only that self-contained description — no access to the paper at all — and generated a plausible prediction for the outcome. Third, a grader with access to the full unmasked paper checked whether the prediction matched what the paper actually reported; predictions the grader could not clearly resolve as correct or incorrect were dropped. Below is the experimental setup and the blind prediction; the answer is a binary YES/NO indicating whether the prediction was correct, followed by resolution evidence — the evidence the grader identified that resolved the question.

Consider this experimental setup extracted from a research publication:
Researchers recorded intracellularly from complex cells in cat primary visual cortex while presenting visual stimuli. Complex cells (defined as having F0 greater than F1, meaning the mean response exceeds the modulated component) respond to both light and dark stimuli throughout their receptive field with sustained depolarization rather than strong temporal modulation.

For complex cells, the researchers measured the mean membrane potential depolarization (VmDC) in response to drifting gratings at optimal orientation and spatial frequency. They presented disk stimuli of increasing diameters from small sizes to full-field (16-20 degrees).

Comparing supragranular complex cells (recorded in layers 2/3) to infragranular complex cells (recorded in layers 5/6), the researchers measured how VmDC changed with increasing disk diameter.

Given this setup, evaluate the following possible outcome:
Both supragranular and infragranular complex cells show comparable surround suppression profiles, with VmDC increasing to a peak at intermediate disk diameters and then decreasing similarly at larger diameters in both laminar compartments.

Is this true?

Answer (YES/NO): YES